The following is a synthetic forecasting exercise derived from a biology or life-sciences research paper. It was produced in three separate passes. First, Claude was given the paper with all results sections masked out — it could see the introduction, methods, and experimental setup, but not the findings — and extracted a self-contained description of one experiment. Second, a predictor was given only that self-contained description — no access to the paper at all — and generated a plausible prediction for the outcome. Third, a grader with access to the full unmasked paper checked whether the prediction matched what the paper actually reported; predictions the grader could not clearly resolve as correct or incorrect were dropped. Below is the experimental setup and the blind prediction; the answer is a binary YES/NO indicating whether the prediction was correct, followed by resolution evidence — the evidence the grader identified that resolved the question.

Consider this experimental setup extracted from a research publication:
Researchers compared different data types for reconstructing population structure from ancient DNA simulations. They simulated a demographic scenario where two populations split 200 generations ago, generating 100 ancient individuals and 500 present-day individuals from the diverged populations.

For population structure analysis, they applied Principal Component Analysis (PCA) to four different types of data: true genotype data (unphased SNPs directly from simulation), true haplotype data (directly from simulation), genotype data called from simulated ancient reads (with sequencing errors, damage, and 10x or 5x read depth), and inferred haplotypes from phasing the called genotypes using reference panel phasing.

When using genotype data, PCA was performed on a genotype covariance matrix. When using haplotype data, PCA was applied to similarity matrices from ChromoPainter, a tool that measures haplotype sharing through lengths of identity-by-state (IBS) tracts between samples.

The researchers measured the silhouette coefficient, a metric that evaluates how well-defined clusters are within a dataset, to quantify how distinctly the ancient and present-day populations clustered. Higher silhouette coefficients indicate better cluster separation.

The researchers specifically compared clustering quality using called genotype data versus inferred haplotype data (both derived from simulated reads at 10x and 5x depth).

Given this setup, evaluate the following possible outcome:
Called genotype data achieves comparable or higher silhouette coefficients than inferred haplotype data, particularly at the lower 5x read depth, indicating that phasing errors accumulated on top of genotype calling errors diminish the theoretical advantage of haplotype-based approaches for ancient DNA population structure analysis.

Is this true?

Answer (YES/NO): NO